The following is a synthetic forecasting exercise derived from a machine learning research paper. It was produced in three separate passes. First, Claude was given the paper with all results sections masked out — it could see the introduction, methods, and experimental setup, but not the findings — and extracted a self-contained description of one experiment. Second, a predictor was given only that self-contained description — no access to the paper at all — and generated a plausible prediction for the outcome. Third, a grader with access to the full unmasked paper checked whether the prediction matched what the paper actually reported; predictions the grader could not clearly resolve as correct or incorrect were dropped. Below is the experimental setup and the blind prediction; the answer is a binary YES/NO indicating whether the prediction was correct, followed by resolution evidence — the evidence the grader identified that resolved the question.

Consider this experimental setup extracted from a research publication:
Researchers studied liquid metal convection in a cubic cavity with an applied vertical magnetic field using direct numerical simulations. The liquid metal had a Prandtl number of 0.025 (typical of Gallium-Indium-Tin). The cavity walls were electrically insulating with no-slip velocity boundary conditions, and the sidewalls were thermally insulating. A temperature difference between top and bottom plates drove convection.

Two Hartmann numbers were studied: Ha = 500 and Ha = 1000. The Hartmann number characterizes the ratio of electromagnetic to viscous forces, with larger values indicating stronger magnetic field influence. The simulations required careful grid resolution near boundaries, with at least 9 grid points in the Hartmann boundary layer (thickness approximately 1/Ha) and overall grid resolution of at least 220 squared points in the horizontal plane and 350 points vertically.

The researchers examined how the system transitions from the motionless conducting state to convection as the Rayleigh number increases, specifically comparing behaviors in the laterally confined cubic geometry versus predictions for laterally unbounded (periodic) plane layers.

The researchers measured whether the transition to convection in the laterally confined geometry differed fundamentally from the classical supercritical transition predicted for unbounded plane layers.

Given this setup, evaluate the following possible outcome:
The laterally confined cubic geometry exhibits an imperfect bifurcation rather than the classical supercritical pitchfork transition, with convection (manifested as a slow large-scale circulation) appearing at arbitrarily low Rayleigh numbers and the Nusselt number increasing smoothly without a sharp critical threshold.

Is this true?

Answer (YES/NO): NO